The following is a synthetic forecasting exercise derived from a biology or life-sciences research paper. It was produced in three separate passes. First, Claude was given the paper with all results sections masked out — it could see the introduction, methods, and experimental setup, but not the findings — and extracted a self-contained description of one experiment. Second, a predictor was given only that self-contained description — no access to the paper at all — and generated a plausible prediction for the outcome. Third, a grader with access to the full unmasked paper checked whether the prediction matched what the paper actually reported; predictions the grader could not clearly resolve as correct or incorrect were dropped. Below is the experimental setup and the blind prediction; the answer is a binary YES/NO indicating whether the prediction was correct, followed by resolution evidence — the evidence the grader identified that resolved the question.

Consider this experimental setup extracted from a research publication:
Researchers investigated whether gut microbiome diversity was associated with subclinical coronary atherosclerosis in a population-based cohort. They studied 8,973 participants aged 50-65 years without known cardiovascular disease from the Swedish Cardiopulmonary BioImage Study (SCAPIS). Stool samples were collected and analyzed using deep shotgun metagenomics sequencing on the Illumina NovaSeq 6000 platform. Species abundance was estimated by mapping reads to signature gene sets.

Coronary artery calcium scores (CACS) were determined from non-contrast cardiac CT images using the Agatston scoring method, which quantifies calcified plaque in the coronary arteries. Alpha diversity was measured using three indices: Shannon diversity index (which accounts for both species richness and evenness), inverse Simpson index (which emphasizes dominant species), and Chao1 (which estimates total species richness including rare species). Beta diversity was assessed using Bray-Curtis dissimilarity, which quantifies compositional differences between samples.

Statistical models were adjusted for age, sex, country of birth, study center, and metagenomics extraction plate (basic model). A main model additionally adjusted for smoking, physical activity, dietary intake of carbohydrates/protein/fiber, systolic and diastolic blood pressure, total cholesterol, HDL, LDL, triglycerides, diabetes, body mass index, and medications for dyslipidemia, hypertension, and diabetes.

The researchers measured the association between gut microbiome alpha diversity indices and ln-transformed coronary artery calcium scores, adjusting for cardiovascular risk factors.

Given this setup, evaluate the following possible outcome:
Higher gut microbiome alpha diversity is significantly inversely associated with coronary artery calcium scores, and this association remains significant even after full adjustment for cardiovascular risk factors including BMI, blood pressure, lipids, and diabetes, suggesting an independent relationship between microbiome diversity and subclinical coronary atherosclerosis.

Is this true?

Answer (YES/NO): NO